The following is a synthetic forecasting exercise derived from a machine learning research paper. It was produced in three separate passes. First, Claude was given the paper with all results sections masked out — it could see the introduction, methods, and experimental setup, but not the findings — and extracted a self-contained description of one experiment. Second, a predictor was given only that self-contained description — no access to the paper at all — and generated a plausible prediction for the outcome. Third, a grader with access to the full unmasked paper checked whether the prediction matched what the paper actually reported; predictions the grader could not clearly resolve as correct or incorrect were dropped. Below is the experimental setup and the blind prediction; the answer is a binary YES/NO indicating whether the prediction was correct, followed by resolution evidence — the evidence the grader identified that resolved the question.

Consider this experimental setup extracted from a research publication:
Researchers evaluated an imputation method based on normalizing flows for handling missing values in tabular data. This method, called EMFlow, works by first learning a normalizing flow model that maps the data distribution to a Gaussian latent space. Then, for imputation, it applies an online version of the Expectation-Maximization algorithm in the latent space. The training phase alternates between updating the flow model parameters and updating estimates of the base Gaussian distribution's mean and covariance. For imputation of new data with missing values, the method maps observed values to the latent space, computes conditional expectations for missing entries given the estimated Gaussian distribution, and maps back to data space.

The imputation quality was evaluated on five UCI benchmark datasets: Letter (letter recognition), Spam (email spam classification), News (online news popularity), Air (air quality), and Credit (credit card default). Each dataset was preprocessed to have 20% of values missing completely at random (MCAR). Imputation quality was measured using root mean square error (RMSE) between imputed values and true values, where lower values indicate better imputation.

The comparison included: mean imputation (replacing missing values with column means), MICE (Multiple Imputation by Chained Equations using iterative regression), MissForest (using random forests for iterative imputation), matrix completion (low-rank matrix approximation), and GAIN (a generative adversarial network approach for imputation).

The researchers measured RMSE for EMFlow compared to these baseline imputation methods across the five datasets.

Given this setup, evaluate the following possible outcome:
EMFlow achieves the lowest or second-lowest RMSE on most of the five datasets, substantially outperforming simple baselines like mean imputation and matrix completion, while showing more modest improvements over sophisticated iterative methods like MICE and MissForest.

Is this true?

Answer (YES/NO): NO